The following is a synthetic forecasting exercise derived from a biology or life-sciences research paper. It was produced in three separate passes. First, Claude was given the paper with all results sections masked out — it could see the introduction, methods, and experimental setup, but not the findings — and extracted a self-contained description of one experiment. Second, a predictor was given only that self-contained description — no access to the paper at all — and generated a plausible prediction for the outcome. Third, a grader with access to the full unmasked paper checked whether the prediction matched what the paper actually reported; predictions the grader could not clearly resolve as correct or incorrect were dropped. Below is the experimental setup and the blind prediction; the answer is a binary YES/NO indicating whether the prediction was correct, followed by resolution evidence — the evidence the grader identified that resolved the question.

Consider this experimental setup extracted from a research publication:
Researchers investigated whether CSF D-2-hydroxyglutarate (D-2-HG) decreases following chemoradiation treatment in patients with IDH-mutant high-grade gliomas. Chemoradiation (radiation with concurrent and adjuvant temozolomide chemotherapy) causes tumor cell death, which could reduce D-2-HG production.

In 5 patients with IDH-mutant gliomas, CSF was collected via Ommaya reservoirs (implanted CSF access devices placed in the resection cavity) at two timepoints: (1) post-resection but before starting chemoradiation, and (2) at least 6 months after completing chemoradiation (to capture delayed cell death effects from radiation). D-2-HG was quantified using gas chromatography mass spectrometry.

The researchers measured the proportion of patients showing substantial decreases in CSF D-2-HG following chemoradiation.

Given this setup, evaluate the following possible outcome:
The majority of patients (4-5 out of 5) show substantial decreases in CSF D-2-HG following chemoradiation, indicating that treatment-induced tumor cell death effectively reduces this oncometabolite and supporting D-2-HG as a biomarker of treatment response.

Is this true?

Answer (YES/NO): NO